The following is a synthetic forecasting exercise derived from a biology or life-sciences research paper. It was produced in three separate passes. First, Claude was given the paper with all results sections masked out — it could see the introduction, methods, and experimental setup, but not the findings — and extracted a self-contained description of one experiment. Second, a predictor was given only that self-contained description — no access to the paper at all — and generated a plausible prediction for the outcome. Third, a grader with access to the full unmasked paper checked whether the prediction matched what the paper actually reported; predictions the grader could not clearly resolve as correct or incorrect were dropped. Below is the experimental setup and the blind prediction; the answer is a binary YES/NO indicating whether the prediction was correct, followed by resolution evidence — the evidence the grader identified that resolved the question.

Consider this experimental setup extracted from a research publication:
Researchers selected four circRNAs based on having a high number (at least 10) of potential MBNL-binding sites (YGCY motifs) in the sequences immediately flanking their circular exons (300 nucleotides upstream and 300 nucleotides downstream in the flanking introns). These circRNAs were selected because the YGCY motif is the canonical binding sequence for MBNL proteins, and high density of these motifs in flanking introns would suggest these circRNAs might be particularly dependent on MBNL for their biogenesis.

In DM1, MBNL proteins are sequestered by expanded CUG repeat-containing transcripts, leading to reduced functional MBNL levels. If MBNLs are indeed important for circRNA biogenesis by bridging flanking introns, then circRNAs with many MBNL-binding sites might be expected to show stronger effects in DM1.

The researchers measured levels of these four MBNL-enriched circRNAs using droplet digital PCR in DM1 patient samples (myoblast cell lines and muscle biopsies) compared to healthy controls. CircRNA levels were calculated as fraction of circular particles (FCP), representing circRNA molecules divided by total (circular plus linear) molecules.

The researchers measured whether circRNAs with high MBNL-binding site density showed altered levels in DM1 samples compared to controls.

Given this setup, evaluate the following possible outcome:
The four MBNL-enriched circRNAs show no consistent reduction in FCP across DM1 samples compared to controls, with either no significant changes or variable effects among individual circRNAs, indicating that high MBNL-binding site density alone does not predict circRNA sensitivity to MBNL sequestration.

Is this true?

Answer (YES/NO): YES